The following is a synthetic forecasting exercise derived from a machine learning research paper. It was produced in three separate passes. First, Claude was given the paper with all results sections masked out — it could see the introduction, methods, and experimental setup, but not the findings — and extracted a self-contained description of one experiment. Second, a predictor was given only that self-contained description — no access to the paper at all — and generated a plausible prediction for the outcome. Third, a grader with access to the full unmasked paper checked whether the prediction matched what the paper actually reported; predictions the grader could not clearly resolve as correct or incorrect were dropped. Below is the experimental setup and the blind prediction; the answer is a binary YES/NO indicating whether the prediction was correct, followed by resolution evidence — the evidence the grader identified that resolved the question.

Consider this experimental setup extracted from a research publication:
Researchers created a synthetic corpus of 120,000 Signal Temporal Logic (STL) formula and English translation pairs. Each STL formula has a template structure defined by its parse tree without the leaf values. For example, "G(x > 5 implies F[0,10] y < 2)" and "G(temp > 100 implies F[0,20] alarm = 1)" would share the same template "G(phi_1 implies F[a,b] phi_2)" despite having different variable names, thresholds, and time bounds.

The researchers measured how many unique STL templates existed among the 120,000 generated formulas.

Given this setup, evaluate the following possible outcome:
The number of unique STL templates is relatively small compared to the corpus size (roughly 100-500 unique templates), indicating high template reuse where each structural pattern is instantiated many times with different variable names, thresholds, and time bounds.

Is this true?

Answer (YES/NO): NO